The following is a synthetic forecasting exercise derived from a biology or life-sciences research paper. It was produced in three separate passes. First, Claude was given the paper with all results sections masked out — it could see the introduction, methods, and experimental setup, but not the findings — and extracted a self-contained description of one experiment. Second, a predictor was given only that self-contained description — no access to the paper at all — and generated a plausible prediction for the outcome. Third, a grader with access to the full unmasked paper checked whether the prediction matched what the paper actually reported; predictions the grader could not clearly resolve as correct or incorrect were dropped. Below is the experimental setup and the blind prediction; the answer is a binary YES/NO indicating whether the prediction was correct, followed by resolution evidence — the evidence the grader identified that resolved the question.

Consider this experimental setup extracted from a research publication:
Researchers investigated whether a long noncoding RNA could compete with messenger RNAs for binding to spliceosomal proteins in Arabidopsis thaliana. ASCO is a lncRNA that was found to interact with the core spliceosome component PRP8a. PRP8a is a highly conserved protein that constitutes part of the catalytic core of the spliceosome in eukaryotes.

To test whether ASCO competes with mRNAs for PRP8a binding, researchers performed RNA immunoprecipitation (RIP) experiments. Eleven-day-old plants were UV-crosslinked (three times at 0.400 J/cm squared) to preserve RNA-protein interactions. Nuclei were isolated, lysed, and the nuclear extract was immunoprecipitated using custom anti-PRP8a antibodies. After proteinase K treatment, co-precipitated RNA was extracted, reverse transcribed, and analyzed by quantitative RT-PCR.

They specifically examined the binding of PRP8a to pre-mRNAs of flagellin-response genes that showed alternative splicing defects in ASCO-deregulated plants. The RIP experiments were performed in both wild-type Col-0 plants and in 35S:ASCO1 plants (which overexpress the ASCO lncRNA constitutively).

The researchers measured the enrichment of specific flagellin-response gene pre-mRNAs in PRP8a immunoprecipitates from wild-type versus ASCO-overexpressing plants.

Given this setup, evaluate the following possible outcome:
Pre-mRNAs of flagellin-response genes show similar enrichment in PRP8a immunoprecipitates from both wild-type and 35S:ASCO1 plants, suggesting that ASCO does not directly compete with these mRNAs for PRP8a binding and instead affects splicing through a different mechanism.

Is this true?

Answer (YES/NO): NO